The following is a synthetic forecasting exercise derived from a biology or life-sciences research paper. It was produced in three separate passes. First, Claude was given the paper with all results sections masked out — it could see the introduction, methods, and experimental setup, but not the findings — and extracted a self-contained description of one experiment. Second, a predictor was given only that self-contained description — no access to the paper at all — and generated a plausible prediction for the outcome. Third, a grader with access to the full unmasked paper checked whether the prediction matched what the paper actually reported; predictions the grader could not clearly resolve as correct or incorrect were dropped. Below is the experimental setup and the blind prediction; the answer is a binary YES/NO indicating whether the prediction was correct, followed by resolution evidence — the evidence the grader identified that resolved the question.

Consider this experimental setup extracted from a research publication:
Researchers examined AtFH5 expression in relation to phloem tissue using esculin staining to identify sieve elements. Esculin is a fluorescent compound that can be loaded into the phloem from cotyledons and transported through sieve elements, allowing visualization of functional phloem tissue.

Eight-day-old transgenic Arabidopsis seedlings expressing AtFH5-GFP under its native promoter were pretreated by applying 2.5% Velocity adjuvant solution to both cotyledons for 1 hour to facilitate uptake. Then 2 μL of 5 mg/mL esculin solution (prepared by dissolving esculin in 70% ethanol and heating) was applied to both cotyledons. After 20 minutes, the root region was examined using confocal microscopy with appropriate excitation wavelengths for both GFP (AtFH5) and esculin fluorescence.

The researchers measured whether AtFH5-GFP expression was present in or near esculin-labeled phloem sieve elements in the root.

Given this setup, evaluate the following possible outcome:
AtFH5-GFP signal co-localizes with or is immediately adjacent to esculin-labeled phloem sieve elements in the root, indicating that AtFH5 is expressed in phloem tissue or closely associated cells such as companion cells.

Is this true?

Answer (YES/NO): YES